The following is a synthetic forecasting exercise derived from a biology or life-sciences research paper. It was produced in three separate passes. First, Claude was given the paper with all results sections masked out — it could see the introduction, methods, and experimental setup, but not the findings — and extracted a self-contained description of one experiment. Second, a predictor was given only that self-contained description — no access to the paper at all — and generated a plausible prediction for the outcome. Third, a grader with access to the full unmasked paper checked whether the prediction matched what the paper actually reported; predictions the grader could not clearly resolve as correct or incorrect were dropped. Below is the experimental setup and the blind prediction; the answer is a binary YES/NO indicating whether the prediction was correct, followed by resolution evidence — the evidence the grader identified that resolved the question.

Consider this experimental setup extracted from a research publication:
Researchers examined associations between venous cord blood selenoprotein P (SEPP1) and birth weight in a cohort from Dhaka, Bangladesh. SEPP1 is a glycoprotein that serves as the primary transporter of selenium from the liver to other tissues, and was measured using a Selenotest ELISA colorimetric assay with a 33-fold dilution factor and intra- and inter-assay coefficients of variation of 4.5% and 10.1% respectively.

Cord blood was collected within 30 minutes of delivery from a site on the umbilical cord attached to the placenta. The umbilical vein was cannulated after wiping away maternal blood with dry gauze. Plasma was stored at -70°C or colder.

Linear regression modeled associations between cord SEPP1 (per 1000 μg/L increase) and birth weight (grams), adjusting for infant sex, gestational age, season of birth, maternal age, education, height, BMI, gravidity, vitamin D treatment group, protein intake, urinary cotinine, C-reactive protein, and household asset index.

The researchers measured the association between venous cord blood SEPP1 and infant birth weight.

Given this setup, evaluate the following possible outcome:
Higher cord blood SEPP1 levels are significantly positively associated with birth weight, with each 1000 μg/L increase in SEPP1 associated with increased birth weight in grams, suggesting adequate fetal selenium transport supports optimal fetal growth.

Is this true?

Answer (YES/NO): YES